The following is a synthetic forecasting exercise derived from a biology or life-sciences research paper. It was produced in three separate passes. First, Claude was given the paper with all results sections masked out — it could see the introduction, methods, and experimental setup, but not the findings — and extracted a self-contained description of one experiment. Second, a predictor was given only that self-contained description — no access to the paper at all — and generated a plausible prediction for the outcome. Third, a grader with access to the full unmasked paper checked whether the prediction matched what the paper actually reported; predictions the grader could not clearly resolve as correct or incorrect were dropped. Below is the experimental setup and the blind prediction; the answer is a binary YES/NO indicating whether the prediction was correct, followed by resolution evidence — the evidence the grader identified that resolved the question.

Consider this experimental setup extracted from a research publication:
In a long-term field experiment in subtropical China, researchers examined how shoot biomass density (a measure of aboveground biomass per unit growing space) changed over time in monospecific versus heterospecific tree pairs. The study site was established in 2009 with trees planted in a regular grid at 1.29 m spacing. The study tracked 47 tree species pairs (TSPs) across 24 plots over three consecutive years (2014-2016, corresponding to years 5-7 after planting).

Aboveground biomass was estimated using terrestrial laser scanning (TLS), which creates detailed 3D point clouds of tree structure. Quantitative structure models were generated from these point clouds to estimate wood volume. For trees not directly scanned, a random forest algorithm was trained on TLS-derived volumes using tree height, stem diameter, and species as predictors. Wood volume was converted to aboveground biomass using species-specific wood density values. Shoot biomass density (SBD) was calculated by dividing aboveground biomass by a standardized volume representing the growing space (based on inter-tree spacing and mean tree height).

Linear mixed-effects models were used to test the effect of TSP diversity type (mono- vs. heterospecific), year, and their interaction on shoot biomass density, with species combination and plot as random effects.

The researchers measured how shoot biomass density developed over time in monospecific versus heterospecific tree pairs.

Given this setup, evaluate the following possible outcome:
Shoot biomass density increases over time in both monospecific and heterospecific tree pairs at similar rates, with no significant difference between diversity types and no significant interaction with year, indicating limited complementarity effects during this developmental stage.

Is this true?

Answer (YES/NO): NO